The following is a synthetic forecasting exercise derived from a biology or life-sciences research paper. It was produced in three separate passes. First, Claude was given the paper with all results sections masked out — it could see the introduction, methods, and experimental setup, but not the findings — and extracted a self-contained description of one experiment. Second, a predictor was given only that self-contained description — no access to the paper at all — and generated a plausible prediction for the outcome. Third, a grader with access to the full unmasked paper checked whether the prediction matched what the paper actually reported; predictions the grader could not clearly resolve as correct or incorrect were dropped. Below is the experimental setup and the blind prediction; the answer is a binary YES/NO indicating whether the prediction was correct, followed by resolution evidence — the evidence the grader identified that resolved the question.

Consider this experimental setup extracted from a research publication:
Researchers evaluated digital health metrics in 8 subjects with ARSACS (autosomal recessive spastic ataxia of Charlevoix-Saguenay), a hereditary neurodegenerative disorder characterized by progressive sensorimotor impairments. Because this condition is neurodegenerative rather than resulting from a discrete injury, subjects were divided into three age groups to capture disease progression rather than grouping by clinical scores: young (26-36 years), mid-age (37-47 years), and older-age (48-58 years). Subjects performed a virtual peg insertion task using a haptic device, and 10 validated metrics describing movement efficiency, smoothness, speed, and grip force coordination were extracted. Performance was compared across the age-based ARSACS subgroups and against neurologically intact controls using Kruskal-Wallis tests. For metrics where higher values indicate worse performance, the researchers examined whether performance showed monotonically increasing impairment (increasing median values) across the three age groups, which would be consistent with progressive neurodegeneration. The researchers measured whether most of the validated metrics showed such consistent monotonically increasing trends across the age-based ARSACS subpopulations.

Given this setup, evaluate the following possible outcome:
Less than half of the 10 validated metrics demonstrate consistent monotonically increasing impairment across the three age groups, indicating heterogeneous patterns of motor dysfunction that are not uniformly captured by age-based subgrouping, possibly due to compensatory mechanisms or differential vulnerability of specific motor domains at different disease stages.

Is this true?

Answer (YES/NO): NO